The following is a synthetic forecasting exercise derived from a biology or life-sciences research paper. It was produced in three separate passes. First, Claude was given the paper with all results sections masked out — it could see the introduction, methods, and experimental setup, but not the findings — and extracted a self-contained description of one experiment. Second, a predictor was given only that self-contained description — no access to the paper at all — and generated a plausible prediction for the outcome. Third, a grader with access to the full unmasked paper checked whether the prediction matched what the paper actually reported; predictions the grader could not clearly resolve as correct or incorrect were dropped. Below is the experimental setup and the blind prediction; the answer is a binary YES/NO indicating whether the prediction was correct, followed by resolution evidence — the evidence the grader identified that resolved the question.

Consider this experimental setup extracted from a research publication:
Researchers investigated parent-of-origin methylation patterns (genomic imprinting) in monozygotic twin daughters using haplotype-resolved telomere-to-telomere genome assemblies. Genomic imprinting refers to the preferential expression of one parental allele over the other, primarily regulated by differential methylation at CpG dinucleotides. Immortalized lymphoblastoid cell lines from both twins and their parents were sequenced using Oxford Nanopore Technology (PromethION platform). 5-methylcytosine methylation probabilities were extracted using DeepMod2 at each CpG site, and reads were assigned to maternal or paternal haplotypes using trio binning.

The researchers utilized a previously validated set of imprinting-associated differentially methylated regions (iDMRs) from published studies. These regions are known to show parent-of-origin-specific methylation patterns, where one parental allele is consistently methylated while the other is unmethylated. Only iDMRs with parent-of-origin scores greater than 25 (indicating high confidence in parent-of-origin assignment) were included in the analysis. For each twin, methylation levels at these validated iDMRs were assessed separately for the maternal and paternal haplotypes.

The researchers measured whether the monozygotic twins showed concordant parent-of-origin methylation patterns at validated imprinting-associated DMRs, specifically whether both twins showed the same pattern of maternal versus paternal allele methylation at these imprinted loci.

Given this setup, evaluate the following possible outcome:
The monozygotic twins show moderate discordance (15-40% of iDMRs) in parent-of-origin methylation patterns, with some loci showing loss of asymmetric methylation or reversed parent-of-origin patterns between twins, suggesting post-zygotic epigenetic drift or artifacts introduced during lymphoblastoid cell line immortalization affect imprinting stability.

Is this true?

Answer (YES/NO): NO